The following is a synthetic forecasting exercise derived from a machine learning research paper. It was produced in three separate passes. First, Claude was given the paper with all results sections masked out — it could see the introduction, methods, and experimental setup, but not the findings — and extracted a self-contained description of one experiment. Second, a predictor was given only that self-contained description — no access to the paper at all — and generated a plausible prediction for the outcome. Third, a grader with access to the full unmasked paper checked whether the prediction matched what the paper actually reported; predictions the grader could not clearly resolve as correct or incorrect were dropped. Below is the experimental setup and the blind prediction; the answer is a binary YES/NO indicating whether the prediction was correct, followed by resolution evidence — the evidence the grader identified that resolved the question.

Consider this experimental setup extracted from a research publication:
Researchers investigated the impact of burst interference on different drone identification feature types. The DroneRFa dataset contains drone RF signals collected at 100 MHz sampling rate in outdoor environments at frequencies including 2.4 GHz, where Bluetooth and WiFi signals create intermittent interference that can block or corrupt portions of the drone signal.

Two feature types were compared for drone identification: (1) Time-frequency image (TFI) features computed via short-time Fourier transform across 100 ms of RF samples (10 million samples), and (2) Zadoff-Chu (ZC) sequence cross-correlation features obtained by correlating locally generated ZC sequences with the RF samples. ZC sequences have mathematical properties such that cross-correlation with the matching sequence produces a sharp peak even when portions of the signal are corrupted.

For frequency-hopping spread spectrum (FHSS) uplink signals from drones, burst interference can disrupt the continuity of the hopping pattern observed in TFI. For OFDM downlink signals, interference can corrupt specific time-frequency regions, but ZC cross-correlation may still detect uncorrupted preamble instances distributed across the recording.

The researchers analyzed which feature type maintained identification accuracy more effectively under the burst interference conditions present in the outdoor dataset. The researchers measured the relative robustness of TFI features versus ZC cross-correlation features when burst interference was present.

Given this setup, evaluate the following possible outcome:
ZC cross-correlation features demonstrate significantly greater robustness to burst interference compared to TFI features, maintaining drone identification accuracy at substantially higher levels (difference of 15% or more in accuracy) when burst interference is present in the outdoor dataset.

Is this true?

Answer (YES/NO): NO